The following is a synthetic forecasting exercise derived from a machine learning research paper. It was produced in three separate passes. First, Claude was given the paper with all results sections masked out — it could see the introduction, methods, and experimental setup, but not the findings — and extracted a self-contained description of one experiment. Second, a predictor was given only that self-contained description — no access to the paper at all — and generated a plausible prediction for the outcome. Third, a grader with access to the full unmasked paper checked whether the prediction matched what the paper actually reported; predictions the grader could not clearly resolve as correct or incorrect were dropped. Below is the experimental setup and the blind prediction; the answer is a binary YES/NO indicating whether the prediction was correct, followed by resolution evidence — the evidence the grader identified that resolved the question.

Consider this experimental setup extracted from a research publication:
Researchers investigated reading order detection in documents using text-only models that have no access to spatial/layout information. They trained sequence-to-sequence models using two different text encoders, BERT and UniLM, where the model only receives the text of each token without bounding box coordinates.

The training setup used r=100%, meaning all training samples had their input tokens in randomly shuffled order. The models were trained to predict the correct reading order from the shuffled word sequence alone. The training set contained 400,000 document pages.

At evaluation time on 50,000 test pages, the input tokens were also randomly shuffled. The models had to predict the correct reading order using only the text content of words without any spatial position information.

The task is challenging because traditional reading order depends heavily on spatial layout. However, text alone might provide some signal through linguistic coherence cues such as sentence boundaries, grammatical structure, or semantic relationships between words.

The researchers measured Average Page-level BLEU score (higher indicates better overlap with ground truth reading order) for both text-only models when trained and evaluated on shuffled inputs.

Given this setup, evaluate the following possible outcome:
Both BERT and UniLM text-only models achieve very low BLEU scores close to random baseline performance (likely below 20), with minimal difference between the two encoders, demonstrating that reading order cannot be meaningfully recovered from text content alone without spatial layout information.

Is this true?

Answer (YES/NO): NO